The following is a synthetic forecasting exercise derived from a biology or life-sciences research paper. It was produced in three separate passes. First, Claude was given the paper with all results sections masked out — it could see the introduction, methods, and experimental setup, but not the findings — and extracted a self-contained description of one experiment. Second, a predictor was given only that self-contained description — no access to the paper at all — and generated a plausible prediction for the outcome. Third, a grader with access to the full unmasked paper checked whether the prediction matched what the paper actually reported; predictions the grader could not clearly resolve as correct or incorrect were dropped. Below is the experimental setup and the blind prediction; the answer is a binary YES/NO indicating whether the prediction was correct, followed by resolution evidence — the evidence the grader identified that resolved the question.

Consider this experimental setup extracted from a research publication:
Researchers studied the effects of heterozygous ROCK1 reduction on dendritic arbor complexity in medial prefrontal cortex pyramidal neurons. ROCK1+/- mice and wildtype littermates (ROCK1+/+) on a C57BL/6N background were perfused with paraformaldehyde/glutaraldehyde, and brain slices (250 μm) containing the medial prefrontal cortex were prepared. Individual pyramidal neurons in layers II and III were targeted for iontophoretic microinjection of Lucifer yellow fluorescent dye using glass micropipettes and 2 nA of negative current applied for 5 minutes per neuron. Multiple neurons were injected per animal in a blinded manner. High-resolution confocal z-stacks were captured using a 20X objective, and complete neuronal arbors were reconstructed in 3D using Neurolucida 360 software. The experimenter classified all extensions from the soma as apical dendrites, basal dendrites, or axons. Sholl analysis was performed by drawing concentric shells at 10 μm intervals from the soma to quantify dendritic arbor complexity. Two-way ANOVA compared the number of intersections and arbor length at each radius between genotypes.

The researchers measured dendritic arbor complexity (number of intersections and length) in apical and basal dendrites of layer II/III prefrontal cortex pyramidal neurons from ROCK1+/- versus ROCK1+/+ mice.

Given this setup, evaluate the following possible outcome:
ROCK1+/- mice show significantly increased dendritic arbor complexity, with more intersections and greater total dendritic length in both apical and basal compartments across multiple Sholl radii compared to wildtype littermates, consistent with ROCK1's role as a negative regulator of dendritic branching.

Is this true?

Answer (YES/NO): YES